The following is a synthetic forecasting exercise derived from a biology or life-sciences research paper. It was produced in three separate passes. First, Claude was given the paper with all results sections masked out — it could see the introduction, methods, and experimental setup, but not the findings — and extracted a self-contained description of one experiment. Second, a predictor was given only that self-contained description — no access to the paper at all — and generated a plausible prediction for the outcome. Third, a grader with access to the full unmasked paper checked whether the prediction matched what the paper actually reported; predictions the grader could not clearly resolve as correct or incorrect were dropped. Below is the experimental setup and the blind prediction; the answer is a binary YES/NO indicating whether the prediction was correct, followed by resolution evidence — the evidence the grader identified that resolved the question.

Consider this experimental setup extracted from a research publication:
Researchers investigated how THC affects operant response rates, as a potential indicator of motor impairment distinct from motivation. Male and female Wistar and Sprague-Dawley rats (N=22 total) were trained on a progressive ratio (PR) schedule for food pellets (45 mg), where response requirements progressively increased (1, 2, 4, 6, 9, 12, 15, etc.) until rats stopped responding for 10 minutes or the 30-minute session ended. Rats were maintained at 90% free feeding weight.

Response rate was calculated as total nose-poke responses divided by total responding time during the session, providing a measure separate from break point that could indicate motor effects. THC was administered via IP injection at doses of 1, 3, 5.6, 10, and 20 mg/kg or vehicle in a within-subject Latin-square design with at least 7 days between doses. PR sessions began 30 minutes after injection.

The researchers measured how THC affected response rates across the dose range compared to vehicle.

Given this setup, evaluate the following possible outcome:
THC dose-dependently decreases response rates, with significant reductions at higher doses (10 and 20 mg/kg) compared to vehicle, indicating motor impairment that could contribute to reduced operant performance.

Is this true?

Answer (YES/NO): NO